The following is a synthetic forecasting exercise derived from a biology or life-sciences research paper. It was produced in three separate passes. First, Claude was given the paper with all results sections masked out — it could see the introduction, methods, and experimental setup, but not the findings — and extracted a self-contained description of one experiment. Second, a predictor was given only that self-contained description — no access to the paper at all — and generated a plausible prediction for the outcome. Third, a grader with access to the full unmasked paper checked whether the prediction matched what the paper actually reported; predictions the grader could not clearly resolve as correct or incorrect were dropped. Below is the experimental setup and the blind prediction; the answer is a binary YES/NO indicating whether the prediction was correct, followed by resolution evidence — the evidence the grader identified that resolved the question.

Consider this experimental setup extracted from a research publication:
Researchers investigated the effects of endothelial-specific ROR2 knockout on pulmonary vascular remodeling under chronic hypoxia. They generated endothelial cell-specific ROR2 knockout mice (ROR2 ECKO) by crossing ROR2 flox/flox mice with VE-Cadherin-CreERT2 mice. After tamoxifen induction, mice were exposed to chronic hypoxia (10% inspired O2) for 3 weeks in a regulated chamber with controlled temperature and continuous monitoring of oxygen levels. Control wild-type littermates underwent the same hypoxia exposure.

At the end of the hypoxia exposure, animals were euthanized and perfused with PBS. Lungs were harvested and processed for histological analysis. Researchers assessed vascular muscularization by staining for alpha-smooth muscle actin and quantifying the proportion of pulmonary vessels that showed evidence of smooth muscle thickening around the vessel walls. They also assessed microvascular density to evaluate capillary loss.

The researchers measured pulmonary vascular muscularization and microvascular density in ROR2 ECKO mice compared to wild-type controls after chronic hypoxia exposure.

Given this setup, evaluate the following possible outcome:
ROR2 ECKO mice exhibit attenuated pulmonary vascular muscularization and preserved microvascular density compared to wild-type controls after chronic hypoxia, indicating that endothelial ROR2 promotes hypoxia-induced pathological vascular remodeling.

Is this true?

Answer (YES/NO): NO